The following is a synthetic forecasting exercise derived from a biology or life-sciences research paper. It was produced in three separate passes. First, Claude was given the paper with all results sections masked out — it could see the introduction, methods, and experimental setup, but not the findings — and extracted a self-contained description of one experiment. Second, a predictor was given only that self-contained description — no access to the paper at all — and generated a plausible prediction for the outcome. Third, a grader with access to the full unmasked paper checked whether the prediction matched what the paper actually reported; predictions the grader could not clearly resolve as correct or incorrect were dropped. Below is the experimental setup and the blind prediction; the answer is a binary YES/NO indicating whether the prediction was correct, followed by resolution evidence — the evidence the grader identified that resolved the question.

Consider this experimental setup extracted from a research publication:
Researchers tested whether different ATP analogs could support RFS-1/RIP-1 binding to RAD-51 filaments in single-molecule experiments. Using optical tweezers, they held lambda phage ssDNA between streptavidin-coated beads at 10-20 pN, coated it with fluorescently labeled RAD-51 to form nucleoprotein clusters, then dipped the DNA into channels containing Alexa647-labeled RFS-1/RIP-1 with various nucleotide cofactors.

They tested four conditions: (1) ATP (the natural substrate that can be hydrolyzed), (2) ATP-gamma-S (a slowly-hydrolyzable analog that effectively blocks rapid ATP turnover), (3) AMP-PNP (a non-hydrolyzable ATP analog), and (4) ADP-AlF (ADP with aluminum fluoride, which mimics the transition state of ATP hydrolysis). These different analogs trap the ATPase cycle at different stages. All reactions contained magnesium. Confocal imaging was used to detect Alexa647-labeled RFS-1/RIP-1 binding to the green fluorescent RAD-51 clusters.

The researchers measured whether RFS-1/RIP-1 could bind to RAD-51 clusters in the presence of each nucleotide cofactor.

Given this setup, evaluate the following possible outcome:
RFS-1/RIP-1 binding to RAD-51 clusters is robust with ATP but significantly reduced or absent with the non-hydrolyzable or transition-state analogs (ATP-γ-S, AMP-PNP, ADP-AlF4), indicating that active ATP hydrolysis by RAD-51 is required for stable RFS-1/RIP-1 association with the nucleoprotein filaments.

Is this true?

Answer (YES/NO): NO